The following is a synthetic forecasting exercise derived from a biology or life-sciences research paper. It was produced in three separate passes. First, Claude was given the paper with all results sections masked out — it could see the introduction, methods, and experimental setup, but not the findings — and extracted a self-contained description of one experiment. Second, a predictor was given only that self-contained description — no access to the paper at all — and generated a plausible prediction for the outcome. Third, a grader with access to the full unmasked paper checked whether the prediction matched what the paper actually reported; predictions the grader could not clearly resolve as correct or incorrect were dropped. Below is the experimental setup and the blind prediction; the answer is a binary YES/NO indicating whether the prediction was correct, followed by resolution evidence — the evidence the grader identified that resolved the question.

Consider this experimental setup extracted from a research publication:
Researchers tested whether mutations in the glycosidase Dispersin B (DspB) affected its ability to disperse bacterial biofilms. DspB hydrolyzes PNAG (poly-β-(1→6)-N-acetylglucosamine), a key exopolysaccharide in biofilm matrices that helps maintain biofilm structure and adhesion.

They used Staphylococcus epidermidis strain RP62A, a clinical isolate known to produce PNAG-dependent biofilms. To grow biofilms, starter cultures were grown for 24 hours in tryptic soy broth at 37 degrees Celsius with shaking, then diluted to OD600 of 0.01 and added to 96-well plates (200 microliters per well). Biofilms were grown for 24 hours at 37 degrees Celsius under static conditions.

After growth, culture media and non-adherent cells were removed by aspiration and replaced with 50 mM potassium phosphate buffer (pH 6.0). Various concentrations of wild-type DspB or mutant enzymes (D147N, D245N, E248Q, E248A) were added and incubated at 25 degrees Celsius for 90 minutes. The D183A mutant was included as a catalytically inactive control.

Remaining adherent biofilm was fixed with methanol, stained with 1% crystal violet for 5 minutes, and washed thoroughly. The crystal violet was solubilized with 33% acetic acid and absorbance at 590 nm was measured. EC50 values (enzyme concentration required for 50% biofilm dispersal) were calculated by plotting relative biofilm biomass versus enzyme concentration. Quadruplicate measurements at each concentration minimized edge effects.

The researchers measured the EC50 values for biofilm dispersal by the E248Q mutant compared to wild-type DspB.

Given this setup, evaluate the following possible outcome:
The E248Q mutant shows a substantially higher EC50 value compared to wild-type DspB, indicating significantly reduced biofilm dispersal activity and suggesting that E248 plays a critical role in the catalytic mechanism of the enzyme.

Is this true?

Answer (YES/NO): NO